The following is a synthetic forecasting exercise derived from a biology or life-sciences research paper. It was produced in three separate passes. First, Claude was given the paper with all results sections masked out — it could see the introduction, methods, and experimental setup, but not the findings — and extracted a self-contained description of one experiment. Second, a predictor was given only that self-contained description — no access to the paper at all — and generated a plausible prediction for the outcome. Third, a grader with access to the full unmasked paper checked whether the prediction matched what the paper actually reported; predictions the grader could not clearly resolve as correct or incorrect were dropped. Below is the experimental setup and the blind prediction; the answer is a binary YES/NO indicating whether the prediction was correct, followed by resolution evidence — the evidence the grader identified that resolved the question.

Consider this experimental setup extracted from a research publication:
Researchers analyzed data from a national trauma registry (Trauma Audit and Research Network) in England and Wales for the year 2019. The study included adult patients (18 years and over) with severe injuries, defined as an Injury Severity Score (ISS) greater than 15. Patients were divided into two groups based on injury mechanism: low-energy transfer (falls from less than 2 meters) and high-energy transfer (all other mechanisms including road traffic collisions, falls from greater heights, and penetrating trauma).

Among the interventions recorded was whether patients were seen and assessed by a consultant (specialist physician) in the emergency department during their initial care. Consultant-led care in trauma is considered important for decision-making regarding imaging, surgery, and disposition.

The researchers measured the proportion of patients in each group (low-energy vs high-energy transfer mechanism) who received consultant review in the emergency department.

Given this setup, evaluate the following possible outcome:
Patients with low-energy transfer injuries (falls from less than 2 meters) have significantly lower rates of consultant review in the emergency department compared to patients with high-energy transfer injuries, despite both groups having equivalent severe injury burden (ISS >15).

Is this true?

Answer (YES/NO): YES